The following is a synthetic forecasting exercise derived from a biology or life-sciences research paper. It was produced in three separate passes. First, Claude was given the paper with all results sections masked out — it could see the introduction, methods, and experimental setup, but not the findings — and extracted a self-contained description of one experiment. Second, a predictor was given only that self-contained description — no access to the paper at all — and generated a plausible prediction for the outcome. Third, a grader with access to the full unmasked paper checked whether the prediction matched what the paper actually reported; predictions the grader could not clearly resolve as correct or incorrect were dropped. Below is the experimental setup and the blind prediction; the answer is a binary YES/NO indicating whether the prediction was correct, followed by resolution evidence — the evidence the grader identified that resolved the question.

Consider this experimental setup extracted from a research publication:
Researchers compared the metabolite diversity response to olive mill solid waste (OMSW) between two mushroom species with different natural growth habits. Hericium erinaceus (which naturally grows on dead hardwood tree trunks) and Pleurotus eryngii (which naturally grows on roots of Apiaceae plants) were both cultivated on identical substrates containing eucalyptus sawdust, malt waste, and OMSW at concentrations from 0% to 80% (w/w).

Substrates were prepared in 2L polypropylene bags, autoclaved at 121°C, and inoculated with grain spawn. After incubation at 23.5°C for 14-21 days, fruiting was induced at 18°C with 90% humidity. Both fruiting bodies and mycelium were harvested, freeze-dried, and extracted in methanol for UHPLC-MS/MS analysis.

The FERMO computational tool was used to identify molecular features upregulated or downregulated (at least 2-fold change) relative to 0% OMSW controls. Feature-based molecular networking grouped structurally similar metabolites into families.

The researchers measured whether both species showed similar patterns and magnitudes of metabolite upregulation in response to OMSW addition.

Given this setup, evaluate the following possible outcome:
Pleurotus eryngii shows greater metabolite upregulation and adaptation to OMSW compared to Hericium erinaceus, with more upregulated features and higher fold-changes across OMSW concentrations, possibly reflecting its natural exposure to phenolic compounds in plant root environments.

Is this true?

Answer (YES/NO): NO